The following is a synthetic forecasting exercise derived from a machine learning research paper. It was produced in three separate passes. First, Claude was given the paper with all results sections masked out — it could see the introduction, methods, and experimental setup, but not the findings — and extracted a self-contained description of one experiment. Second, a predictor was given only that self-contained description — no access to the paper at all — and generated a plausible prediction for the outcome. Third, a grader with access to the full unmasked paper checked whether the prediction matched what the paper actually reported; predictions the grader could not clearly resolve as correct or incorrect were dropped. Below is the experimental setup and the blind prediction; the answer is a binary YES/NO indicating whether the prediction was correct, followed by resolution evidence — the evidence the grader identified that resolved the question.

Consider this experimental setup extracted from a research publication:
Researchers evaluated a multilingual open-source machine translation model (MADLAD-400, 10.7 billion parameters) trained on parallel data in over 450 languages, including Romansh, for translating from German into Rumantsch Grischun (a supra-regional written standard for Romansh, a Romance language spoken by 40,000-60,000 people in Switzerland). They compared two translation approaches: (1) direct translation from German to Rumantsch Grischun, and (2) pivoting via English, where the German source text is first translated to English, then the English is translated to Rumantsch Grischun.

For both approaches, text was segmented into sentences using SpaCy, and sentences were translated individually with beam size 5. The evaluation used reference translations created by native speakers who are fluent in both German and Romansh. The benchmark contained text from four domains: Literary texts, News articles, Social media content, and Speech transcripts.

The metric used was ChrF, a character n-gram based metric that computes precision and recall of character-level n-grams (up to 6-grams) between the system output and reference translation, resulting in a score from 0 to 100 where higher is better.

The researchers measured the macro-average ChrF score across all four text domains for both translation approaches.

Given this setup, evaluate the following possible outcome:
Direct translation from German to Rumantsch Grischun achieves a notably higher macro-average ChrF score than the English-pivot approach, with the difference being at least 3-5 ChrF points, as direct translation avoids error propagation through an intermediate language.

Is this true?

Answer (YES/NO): NO